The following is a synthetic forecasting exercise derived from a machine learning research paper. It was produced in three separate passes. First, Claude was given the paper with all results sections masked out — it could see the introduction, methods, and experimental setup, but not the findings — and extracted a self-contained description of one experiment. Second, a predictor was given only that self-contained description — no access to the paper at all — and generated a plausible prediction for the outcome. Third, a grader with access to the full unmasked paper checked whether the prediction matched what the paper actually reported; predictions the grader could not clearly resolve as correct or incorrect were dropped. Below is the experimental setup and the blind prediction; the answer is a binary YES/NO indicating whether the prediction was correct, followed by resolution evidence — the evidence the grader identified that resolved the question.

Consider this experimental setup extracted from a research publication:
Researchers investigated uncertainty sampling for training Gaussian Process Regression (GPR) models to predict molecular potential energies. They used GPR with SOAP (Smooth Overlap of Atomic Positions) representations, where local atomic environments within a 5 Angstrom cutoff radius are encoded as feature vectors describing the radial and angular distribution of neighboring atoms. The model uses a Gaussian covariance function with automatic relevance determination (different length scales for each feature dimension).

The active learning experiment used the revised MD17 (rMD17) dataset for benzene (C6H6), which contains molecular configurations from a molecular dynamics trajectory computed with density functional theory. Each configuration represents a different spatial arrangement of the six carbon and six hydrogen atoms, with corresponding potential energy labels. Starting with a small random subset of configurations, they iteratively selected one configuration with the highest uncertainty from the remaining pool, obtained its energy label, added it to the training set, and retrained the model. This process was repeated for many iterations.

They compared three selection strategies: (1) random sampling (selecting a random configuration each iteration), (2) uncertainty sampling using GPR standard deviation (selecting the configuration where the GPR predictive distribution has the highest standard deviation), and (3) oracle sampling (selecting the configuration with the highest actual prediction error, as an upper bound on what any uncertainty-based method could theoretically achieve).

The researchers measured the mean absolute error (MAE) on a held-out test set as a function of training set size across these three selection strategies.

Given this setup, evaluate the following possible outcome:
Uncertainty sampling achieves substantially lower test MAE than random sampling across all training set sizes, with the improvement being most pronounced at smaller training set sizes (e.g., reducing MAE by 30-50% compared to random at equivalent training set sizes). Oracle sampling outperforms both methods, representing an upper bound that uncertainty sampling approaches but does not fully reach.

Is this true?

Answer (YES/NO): NO